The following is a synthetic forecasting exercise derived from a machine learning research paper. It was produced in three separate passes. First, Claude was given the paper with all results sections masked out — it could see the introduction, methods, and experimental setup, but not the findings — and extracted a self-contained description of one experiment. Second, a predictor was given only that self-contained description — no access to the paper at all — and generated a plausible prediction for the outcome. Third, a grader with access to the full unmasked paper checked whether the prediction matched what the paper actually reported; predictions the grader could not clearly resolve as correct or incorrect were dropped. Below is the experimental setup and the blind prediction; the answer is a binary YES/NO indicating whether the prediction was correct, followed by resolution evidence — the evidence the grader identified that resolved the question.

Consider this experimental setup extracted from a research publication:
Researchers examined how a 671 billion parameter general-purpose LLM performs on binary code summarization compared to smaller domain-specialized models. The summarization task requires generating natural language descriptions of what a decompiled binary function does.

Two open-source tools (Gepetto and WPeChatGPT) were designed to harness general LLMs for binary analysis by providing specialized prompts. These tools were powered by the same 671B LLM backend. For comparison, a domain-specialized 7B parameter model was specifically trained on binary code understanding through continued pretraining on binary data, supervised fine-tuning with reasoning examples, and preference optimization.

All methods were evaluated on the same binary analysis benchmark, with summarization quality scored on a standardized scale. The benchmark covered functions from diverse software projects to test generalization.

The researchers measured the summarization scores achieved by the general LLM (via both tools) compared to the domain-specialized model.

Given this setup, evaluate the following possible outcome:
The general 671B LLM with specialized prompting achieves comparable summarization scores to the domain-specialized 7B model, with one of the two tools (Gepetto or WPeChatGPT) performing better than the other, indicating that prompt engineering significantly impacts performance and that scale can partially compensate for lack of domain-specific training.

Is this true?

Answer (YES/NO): YES